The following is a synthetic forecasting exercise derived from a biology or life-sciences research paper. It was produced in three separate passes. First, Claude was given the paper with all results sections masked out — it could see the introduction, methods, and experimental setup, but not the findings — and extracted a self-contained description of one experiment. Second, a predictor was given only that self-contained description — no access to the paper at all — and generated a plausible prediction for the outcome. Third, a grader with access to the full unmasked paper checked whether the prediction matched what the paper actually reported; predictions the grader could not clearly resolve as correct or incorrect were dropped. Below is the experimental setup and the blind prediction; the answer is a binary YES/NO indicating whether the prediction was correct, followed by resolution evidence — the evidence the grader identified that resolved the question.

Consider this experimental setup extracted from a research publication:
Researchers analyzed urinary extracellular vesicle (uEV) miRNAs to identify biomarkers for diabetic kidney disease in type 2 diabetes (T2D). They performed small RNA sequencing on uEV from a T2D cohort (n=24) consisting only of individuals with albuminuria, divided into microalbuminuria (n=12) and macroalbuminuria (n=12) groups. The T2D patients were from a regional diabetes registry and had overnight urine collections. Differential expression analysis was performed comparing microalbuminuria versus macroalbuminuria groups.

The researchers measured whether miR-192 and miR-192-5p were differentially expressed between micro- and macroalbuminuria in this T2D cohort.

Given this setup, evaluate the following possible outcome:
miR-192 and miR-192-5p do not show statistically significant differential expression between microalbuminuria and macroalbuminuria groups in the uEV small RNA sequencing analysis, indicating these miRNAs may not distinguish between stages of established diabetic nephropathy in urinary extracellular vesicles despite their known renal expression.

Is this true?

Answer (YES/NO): YES